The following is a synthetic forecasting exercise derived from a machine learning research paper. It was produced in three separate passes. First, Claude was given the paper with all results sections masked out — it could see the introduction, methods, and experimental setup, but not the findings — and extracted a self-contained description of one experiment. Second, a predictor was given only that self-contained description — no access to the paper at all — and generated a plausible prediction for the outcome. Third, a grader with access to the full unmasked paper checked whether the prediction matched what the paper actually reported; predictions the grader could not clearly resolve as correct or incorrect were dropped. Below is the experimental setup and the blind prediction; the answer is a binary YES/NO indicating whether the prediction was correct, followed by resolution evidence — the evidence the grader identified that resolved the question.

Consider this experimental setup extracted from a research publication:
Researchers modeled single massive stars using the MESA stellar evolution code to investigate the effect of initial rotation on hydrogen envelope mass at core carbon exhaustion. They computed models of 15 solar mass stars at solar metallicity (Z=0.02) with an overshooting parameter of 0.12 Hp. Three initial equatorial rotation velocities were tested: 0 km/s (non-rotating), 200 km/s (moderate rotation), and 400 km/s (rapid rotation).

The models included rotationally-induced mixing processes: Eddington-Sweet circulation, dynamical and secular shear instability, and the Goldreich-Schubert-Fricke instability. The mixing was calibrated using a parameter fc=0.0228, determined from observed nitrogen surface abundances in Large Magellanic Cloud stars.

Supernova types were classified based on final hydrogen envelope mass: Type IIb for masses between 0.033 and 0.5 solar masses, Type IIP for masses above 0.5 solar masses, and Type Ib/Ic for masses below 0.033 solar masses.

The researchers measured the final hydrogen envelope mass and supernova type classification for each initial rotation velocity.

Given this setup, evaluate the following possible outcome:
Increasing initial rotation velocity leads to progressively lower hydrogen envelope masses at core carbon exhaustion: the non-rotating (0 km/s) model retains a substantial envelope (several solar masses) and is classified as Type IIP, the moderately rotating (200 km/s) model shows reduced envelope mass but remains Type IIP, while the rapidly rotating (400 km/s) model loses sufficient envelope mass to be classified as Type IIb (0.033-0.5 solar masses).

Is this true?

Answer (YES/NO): NO